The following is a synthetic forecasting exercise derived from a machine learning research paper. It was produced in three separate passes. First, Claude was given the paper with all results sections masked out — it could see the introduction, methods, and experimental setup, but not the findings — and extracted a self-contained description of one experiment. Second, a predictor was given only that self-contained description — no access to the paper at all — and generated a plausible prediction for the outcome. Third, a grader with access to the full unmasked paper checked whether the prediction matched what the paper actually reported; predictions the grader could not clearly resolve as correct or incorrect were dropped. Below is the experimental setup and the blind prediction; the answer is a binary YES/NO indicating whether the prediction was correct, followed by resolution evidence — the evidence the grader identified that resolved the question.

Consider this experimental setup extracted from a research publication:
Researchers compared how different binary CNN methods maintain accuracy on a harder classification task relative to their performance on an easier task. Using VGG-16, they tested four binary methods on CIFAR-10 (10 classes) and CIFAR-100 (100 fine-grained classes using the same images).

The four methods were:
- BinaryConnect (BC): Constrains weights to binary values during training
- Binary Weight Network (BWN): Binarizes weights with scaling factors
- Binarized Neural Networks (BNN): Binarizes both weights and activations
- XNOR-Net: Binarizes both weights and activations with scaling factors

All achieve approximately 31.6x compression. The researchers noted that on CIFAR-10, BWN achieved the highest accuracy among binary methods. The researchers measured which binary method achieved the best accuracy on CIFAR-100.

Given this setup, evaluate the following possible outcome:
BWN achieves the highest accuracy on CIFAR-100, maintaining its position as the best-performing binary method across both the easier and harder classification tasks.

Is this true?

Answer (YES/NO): NO